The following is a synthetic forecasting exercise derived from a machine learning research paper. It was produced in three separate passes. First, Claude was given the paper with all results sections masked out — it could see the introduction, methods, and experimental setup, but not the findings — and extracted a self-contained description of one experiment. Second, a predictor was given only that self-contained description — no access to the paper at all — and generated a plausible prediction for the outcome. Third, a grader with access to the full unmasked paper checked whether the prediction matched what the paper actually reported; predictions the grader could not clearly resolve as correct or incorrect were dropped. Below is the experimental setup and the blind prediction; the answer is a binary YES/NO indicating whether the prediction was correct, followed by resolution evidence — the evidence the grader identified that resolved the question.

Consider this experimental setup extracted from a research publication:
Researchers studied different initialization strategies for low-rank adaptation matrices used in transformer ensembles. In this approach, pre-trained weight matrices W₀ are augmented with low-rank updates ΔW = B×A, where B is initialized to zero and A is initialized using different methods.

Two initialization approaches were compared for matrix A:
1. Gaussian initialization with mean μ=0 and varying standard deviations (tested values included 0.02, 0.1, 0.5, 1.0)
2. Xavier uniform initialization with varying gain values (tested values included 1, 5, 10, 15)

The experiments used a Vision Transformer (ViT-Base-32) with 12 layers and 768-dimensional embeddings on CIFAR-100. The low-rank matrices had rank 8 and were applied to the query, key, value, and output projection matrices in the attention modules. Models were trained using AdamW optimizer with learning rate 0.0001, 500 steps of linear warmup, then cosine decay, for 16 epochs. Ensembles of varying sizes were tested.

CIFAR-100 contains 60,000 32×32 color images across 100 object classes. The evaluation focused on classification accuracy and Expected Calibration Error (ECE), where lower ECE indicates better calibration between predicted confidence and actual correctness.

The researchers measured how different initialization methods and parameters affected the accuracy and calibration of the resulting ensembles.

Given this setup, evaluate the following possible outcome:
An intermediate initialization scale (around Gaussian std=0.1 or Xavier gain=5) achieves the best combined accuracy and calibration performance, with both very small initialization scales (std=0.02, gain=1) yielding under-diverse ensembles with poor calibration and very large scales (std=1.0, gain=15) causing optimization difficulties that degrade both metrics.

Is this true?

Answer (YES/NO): NO